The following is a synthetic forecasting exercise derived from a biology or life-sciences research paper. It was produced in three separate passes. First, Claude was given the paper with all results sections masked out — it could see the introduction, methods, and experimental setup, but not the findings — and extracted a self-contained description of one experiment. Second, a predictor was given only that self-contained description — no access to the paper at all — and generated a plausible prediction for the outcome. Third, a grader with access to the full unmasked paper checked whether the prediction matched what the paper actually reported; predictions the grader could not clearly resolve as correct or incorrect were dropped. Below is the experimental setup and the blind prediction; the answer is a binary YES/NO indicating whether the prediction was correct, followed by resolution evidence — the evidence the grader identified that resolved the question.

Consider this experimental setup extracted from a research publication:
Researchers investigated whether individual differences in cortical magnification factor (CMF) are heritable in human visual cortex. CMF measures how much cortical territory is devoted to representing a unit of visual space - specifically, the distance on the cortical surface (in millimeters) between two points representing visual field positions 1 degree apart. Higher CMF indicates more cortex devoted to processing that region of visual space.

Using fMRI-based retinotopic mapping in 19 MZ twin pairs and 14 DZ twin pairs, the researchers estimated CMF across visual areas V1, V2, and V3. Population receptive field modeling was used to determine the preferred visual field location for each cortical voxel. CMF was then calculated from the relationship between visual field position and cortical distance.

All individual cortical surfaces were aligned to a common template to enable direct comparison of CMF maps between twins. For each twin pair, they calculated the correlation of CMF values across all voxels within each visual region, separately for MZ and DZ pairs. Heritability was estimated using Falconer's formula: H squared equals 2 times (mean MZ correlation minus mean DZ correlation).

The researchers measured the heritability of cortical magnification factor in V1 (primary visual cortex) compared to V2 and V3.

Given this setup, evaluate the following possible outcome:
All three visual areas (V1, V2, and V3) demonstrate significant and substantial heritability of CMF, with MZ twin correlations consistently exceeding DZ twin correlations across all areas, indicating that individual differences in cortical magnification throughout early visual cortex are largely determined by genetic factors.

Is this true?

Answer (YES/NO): NO